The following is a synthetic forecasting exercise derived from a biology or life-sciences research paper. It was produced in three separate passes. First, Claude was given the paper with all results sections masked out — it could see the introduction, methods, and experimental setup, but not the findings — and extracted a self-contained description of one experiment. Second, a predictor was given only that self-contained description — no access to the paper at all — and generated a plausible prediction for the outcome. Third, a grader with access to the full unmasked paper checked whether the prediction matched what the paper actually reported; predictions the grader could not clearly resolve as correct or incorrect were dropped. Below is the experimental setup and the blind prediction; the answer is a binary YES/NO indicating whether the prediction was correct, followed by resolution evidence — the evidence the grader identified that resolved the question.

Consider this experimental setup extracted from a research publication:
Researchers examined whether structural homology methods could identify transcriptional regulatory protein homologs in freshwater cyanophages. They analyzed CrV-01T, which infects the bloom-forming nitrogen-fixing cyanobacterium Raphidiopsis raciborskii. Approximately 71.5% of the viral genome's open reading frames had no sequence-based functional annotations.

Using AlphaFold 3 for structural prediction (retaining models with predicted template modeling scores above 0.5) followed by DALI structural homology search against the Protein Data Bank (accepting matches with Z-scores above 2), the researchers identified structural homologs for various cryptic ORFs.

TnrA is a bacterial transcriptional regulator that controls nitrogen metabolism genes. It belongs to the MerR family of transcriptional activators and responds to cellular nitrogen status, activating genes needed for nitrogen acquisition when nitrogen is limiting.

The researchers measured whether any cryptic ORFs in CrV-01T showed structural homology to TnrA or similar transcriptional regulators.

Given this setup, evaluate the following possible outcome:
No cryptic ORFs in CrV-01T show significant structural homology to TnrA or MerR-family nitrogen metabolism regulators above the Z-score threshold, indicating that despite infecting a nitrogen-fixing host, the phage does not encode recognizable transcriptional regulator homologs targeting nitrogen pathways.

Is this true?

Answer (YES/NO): NO